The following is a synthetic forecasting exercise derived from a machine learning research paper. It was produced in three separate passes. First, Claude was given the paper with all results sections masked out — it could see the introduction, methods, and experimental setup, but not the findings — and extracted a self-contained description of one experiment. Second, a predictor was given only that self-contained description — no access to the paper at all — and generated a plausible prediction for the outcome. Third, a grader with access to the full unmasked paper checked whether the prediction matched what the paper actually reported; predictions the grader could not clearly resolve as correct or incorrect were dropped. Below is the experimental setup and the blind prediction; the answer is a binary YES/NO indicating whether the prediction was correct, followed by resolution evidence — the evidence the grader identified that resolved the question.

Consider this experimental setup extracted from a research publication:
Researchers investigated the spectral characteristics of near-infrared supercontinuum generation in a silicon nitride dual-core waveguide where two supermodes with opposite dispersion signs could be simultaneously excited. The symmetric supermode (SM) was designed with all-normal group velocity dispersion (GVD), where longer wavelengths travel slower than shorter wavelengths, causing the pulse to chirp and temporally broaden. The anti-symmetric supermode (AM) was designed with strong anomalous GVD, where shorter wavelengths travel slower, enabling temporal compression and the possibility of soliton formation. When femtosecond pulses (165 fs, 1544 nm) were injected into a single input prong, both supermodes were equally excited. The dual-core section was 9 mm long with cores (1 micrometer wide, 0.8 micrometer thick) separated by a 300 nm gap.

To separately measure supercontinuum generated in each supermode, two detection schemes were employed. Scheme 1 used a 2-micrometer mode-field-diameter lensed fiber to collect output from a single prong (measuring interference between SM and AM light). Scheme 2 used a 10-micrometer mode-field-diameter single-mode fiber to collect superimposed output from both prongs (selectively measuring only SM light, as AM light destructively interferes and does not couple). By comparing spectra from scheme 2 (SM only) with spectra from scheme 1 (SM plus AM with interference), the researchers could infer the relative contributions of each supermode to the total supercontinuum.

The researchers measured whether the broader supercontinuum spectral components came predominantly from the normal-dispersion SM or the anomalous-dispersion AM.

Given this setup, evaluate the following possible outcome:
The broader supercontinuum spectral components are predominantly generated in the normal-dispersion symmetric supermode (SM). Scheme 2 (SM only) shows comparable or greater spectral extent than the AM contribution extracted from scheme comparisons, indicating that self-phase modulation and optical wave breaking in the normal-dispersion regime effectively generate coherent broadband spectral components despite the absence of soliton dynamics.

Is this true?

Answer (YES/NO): NO